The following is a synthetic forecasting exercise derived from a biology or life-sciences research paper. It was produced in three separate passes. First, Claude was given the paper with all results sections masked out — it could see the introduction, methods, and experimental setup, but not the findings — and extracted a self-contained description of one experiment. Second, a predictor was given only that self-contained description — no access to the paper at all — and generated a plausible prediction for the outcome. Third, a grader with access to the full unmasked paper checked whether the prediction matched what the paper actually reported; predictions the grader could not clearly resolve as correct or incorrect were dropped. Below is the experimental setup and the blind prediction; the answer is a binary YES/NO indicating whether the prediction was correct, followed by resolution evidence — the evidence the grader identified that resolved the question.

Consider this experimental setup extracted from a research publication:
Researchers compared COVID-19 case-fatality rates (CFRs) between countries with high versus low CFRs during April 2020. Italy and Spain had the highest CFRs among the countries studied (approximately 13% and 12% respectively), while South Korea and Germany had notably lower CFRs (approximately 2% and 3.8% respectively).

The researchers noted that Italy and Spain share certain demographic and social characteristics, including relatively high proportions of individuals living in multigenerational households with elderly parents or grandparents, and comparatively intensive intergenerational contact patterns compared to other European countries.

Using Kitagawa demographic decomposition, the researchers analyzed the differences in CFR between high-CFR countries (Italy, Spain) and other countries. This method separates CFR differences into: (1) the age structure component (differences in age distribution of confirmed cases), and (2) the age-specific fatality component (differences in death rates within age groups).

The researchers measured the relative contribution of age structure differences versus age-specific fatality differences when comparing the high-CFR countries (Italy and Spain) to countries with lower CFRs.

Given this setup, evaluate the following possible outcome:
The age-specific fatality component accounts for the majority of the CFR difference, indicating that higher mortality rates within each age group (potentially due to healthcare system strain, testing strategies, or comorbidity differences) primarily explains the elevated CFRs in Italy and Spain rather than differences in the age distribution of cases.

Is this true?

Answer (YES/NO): NO